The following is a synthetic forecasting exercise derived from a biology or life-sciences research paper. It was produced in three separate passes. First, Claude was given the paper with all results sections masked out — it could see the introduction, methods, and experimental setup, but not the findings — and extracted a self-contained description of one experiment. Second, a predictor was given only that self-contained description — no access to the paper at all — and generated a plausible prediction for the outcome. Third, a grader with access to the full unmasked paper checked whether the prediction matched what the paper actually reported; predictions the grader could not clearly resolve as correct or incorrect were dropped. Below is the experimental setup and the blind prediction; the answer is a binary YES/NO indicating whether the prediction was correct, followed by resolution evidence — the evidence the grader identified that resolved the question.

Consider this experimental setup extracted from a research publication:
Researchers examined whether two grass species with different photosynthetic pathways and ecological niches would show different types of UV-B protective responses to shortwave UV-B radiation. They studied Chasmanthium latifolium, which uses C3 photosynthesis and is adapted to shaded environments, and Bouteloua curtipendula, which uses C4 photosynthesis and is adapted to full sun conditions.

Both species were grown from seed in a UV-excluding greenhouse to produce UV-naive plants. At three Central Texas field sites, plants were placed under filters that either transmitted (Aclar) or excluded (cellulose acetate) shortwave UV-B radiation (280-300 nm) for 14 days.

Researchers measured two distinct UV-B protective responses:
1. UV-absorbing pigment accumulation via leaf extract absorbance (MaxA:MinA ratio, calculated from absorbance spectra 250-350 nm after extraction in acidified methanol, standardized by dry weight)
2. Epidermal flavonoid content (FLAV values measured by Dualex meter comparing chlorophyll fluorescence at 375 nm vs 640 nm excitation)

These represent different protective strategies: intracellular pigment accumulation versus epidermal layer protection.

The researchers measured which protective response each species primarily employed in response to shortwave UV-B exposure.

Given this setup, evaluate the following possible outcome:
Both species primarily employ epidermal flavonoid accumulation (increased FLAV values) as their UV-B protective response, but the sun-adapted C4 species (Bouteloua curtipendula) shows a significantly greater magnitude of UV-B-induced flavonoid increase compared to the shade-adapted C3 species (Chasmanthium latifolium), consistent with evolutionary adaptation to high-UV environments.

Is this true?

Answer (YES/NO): NO